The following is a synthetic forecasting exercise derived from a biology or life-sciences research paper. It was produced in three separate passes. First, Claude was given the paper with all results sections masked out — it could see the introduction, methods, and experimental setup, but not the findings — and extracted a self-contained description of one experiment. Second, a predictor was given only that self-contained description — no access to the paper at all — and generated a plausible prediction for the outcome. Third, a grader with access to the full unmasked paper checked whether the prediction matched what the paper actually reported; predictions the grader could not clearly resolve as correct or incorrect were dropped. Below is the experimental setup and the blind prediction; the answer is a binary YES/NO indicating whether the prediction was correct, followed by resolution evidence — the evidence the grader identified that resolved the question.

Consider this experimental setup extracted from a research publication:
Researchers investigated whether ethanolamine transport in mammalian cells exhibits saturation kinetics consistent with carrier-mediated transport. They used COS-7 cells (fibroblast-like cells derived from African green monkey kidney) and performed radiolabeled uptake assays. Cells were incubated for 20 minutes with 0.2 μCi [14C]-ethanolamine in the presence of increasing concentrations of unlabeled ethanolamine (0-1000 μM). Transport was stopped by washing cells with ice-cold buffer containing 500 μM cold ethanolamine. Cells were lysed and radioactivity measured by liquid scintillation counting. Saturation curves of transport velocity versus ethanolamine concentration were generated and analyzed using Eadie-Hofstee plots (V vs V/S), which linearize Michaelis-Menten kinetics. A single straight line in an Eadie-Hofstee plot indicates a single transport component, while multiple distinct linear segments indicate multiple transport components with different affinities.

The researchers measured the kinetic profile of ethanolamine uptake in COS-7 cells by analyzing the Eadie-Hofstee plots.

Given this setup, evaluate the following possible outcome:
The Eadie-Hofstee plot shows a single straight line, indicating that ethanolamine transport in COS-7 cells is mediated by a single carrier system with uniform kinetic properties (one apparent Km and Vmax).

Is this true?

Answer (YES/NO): NO